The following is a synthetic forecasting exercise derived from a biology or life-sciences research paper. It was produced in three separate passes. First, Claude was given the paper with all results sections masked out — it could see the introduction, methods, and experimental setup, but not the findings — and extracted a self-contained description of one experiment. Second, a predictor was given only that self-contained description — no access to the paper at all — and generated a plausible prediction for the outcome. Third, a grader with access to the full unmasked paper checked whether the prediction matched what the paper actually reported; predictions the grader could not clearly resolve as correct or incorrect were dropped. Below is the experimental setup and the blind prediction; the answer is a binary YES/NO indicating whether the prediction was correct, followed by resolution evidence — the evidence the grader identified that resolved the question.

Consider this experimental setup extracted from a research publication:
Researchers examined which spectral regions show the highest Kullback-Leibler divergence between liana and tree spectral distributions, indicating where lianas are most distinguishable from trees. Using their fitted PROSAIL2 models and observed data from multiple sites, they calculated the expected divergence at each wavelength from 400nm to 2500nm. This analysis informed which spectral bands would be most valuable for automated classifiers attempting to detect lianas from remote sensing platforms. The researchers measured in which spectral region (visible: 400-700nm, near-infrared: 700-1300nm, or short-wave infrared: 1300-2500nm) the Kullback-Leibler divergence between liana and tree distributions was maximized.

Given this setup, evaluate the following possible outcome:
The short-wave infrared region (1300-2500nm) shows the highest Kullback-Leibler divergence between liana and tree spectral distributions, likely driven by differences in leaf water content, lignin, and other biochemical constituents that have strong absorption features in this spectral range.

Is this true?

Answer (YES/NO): NO